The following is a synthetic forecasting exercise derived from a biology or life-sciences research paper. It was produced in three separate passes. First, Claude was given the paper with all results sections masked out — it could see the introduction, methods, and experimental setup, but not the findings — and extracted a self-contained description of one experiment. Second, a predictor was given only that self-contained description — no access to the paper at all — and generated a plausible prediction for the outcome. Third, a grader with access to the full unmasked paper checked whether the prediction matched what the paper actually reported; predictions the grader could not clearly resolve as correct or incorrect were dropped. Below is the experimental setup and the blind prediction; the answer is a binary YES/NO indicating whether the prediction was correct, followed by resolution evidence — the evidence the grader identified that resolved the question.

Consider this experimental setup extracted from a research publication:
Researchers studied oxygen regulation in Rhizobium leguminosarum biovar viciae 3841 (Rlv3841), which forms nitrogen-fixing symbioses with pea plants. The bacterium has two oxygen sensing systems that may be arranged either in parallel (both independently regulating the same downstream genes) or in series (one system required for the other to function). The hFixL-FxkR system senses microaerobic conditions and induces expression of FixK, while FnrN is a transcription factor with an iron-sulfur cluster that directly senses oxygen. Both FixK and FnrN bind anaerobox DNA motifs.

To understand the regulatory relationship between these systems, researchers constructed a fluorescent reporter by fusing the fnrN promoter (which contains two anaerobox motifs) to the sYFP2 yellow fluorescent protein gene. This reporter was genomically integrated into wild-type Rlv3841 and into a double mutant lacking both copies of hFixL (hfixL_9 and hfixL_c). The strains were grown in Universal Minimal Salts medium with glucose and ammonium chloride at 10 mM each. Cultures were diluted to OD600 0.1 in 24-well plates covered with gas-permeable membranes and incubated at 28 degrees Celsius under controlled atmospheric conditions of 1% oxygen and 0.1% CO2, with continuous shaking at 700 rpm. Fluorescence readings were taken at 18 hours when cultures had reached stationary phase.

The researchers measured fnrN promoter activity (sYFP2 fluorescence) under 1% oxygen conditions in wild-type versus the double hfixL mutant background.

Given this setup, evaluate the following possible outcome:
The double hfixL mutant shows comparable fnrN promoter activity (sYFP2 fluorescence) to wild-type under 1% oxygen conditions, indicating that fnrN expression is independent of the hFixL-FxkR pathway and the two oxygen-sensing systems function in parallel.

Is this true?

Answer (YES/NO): NO